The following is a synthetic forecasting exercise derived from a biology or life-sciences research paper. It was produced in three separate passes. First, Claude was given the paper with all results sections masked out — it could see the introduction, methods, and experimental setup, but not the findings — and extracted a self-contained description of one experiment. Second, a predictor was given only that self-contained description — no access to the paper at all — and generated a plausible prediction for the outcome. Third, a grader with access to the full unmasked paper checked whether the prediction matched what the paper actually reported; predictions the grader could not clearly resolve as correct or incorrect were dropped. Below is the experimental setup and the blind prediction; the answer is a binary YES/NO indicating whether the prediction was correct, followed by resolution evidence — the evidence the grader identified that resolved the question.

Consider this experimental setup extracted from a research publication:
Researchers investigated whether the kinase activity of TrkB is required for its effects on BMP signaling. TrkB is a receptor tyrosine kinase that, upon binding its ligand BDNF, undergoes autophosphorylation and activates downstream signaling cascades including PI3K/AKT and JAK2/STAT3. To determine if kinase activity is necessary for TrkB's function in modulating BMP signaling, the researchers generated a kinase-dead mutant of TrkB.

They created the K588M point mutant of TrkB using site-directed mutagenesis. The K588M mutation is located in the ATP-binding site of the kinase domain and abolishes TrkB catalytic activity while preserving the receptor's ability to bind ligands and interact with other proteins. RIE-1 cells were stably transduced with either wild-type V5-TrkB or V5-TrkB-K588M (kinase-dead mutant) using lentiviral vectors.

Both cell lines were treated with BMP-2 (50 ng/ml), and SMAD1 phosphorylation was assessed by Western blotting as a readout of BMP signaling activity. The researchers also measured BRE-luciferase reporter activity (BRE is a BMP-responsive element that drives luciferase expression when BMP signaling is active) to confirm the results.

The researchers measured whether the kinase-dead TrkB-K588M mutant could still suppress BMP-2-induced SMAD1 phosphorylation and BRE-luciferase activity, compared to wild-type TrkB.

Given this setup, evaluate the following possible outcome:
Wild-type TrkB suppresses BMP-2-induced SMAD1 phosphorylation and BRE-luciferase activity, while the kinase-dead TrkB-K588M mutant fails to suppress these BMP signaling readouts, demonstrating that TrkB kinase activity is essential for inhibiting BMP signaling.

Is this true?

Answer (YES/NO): YES